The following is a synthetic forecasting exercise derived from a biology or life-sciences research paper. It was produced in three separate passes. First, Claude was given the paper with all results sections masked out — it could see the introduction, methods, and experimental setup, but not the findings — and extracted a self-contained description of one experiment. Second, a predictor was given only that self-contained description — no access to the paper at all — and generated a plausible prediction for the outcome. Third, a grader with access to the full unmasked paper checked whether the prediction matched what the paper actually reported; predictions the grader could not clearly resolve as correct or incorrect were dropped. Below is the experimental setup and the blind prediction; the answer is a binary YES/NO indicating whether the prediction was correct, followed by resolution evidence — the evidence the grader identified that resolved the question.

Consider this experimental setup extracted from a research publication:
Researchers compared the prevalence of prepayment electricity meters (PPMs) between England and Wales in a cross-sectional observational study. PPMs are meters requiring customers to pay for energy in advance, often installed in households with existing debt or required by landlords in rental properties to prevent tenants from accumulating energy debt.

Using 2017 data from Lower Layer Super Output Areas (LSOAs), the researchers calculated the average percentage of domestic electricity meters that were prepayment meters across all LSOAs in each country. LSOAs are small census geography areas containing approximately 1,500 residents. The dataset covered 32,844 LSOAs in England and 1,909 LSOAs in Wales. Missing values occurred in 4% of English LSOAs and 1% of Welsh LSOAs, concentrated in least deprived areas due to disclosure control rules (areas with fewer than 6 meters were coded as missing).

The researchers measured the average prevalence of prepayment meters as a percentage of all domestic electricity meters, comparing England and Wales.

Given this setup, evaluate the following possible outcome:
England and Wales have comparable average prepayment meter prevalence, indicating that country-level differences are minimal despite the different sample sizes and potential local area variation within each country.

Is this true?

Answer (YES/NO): NO